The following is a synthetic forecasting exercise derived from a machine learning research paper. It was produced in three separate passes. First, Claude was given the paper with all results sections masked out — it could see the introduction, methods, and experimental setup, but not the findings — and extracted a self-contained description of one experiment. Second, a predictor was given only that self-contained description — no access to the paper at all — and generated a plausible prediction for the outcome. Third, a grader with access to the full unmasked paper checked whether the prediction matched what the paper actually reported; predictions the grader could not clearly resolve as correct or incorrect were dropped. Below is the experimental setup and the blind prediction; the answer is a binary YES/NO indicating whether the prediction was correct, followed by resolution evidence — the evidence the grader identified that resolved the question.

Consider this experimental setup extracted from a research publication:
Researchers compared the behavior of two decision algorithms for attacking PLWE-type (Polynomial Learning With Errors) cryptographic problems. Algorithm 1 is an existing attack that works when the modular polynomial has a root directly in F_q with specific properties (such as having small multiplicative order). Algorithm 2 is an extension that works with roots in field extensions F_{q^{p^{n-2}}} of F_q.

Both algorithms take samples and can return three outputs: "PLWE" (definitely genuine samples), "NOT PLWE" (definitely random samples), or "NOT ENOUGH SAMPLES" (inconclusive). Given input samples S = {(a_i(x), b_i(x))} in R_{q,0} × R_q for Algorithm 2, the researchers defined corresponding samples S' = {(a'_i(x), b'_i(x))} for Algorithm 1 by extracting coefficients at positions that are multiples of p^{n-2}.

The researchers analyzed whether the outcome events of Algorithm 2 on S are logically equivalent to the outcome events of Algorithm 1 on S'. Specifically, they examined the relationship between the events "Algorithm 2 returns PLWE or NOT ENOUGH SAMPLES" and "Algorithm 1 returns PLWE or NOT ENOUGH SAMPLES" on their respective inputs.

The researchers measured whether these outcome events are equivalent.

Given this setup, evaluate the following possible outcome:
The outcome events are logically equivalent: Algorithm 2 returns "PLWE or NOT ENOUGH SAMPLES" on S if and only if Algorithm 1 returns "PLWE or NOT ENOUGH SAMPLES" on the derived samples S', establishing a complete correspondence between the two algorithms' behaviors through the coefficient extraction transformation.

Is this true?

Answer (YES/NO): YES